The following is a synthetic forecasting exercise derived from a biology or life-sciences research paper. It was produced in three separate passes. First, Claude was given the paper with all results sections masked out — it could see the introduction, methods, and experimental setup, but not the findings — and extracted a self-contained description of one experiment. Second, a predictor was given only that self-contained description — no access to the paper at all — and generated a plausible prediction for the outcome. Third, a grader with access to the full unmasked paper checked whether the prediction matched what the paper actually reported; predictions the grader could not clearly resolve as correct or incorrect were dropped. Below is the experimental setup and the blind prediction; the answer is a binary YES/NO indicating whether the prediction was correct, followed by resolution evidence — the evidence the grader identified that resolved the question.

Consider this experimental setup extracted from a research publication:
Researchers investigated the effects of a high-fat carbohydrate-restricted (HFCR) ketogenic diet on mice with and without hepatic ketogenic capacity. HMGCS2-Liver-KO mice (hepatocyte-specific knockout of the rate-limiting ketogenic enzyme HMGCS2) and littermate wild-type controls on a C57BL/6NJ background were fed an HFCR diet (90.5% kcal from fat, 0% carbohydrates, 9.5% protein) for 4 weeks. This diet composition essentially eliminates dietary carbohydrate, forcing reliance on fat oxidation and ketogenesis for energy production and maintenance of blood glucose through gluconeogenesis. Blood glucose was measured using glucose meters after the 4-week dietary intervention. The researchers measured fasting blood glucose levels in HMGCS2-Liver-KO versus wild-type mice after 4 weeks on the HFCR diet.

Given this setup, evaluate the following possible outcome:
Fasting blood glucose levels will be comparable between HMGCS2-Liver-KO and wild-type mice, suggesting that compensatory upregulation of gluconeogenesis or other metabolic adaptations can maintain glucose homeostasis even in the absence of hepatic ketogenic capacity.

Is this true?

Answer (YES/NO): NO